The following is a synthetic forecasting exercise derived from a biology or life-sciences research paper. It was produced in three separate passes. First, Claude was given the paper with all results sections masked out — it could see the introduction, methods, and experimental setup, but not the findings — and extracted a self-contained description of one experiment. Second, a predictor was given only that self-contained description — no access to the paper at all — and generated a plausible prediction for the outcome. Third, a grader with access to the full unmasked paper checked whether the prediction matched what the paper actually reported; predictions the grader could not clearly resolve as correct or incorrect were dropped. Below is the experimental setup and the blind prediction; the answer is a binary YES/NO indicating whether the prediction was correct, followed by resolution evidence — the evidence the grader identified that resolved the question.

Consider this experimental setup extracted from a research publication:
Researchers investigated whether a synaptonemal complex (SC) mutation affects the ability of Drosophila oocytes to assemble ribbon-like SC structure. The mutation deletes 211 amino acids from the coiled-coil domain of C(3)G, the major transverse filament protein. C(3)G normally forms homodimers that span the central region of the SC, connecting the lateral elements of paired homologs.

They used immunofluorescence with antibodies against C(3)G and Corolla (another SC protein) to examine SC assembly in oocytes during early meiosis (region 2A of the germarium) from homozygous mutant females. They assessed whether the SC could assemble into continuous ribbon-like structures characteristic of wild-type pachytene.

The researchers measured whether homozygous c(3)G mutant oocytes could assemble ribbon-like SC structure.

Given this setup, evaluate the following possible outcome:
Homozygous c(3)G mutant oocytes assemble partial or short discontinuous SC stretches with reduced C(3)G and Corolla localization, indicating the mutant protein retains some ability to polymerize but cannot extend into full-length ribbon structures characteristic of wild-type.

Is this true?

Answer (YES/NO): NO